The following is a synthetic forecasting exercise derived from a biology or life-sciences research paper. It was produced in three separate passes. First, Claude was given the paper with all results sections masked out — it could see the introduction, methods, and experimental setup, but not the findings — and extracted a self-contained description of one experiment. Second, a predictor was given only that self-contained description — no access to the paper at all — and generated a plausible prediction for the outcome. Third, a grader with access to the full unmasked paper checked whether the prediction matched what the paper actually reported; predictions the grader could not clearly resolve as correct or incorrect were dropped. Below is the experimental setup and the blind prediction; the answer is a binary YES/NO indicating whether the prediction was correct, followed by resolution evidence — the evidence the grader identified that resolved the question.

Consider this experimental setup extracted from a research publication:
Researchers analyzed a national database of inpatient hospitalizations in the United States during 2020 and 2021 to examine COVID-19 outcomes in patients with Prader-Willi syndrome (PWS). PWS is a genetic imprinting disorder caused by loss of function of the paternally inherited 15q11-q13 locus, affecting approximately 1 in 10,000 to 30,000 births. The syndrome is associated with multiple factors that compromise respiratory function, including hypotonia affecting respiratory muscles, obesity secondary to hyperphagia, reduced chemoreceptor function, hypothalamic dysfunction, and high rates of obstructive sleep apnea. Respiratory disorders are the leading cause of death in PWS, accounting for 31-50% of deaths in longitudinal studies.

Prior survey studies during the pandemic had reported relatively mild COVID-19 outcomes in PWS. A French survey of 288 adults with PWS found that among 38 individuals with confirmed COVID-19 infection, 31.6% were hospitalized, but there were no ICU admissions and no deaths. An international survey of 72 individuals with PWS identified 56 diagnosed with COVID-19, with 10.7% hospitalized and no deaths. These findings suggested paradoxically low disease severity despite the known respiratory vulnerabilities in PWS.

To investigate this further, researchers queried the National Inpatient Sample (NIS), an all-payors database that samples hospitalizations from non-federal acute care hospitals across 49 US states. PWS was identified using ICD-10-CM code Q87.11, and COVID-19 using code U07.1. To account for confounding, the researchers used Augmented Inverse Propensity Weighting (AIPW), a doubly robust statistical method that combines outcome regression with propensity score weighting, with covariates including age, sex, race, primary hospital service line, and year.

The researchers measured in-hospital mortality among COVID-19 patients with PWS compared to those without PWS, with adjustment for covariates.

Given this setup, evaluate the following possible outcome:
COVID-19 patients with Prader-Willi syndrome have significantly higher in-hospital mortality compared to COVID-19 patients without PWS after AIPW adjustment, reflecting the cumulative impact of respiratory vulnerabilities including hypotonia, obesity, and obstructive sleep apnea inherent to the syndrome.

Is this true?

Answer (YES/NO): YES